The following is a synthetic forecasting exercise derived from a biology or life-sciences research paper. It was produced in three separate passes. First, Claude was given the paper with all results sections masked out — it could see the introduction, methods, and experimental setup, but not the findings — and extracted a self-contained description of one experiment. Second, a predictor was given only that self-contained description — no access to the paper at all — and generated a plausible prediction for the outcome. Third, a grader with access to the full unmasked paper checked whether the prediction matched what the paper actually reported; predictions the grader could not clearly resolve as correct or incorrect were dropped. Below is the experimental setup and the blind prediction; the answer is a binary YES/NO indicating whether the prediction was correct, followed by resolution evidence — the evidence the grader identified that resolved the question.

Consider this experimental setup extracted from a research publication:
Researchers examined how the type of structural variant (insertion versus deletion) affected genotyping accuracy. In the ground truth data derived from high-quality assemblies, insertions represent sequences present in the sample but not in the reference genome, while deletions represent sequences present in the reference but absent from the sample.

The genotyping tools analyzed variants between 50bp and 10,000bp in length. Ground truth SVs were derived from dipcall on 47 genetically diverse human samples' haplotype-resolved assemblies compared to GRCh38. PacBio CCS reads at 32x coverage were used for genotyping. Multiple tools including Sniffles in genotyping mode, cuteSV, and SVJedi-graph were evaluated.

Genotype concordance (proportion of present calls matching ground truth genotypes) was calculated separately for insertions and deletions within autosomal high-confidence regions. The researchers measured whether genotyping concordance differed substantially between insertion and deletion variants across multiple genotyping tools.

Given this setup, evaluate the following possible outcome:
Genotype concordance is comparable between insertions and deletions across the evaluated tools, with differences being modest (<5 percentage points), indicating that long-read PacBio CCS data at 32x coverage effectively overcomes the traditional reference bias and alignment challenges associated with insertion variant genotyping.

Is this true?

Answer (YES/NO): NO